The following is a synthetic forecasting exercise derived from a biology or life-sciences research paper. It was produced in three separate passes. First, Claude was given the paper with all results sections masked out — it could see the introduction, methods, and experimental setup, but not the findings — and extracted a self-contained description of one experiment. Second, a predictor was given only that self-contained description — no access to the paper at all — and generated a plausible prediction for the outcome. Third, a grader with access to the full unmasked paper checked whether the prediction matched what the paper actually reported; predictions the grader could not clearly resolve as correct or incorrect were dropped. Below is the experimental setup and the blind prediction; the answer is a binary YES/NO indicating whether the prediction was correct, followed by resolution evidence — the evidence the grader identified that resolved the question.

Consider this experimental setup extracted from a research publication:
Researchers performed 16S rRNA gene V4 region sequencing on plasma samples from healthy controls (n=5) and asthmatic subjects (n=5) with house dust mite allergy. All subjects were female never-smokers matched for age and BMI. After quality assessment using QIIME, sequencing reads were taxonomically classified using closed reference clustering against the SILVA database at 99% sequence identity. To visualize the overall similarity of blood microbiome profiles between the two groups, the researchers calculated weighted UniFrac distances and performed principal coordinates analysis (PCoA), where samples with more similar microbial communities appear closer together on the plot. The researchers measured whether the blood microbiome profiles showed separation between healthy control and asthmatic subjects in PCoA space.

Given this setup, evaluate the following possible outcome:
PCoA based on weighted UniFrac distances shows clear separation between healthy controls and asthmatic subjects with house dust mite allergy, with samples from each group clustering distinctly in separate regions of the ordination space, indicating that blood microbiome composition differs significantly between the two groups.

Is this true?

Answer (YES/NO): YES